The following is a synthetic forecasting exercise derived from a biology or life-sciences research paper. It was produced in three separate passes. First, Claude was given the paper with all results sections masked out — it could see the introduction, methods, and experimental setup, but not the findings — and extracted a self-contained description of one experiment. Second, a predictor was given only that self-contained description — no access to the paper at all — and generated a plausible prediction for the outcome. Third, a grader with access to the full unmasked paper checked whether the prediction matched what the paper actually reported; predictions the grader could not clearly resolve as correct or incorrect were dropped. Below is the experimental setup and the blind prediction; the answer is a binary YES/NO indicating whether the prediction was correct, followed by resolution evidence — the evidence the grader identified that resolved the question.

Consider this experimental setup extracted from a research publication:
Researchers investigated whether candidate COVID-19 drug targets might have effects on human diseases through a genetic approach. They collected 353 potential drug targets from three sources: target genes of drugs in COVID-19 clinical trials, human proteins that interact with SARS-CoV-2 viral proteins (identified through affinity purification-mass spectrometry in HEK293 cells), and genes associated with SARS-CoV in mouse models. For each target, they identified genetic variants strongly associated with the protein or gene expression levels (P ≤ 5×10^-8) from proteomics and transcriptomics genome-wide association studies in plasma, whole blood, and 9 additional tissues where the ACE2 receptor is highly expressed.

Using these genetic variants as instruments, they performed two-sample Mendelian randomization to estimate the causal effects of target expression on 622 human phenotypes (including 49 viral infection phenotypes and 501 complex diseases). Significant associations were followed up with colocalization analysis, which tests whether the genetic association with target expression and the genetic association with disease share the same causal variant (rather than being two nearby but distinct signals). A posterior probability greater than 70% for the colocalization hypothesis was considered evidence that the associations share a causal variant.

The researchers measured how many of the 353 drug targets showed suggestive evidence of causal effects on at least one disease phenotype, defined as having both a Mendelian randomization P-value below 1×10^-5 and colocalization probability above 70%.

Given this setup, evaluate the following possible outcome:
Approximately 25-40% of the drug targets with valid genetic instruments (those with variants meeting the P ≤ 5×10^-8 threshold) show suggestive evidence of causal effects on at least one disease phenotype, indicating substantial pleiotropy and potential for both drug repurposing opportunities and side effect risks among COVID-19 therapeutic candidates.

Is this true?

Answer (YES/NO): NO